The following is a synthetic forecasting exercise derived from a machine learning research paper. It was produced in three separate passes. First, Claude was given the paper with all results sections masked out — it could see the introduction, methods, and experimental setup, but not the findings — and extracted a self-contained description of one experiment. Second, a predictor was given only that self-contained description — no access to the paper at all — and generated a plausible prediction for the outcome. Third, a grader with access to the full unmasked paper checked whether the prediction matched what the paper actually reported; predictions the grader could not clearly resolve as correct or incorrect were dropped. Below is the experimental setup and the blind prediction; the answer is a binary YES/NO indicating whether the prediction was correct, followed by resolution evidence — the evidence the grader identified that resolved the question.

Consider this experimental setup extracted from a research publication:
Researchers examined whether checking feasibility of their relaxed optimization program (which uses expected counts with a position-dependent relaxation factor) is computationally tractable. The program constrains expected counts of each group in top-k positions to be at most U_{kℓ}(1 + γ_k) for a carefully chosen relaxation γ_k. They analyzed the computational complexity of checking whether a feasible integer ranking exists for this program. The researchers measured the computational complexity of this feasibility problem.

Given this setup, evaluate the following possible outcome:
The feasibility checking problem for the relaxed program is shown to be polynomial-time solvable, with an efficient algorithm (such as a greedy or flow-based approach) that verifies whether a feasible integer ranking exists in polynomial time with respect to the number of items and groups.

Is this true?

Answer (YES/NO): NO